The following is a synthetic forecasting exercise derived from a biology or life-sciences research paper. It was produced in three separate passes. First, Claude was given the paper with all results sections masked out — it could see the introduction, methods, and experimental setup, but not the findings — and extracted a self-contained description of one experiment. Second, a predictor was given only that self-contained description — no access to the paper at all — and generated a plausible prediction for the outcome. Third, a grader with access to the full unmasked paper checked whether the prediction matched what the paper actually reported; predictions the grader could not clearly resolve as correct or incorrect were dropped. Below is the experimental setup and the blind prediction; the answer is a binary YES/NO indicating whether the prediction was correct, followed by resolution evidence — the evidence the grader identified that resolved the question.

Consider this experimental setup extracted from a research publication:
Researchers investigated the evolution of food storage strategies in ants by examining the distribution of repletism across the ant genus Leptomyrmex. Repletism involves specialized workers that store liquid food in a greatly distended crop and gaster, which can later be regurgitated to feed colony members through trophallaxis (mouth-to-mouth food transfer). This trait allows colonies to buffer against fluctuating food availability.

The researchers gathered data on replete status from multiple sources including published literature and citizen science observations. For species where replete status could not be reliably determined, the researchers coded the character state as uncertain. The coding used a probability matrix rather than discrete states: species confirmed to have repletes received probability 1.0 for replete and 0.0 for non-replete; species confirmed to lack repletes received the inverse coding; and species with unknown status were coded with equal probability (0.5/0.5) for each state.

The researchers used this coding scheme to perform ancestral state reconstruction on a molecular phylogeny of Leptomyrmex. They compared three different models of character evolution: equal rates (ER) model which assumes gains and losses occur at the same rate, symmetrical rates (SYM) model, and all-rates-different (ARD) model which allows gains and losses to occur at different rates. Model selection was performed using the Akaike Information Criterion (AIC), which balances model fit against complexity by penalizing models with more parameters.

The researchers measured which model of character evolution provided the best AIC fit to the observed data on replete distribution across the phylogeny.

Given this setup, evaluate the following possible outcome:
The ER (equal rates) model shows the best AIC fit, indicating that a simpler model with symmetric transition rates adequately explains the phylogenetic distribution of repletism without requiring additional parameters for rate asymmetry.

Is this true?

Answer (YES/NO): YES